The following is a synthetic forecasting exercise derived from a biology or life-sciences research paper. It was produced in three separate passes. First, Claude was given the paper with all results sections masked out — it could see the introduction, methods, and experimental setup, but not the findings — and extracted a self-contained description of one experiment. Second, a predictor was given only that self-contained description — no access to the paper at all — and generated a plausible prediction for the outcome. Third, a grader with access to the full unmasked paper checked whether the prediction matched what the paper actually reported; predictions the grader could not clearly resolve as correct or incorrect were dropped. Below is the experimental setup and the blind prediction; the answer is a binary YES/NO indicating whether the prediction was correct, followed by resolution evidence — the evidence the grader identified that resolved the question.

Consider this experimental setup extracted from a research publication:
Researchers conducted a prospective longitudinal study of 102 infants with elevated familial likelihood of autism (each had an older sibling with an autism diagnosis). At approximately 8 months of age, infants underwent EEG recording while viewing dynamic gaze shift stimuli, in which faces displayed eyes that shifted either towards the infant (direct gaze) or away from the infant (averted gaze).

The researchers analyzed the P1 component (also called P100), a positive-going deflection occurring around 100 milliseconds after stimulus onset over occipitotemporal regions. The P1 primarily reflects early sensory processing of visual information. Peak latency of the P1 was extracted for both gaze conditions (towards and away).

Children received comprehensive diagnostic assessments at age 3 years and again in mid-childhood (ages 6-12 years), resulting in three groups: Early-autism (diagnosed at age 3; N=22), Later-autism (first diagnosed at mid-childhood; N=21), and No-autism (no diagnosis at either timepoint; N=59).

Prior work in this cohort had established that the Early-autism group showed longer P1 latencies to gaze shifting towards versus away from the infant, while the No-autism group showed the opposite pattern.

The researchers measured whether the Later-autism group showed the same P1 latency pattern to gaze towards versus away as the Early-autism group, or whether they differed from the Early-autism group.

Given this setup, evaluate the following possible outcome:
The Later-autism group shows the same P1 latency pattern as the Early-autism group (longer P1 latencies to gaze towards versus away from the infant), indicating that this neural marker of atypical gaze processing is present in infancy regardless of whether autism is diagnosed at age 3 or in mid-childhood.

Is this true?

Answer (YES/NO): NO